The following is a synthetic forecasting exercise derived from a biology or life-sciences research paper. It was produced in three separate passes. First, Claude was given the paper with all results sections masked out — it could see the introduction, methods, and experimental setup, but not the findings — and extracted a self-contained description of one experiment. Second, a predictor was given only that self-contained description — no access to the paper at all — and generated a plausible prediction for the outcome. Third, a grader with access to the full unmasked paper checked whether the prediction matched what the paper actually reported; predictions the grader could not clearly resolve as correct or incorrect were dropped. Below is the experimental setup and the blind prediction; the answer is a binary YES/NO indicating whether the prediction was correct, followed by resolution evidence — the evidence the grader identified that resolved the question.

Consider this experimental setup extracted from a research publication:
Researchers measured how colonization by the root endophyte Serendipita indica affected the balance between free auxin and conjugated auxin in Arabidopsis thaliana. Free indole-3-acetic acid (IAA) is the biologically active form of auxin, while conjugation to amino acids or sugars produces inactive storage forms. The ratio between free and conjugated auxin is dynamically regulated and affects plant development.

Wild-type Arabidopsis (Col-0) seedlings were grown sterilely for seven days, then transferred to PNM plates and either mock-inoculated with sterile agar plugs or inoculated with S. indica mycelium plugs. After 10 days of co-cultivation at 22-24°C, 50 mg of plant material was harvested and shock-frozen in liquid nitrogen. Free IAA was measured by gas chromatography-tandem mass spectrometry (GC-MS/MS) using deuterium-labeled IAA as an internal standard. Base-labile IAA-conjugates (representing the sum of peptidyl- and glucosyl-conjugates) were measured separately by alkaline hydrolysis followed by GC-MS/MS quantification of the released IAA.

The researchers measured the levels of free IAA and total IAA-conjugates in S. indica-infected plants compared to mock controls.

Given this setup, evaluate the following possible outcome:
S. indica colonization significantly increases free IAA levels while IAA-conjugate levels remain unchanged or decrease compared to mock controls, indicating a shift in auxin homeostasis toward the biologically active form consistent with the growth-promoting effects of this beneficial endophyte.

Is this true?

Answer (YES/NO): NO